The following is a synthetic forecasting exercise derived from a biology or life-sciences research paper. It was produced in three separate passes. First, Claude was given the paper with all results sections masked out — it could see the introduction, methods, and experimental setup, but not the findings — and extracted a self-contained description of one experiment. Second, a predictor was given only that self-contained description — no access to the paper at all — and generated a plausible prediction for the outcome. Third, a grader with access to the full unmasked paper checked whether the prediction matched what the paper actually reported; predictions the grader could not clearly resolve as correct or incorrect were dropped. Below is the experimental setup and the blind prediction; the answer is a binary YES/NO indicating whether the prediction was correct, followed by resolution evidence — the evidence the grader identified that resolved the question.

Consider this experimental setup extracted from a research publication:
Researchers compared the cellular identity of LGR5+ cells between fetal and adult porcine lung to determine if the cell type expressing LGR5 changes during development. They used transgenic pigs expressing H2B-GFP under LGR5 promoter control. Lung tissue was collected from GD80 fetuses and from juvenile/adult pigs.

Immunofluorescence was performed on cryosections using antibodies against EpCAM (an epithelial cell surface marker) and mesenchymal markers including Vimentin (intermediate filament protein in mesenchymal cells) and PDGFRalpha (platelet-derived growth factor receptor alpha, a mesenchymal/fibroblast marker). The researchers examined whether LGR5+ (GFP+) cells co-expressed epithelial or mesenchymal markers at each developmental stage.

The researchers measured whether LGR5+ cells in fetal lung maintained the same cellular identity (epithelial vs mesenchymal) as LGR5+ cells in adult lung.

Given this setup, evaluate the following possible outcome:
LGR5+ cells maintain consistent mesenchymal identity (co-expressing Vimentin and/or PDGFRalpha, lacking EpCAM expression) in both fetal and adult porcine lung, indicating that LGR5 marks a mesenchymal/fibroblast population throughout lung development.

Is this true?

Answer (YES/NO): NO